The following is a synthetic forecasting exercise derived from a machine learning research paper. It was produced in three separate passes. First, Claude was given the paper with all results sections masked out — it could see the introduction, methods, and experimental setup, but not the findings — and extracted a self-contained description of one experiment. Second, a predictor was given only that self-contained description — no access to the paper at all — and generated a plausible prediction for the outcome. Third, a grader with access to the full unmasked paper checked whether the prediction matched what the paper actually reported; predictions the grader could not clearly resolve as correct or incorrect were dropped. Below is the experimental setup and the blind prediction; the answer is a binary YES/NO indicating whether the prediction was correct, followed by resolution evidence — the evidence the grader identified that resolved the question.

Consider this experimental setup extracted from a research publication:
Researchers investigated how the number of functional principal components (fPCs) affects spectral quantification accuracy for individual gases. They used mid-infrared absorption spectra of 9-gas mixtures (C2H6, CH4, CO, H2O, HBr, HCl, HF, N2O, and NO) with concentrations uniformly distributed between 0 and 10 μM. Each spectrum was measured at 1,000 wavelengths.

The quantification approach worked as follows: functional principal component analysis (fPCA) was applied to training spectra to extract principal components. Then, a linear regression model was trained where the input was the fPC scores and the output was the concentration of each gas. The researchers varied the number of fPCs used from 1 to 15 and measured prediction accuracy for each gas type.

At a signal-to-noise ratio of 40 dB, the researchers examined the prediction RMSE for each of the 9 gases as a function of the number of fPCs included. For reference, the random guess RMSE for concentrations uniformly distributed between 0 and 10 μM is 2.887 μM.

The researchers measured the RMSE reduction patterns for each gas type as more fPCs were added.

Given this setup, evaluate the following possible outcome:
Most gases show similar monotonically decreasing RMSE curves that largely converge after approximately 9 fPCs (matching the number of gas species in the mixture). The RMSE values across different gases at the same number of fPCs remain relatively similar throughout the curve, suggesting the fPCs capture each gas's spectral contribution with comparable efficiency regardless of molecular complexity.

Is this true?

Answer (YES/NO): NO